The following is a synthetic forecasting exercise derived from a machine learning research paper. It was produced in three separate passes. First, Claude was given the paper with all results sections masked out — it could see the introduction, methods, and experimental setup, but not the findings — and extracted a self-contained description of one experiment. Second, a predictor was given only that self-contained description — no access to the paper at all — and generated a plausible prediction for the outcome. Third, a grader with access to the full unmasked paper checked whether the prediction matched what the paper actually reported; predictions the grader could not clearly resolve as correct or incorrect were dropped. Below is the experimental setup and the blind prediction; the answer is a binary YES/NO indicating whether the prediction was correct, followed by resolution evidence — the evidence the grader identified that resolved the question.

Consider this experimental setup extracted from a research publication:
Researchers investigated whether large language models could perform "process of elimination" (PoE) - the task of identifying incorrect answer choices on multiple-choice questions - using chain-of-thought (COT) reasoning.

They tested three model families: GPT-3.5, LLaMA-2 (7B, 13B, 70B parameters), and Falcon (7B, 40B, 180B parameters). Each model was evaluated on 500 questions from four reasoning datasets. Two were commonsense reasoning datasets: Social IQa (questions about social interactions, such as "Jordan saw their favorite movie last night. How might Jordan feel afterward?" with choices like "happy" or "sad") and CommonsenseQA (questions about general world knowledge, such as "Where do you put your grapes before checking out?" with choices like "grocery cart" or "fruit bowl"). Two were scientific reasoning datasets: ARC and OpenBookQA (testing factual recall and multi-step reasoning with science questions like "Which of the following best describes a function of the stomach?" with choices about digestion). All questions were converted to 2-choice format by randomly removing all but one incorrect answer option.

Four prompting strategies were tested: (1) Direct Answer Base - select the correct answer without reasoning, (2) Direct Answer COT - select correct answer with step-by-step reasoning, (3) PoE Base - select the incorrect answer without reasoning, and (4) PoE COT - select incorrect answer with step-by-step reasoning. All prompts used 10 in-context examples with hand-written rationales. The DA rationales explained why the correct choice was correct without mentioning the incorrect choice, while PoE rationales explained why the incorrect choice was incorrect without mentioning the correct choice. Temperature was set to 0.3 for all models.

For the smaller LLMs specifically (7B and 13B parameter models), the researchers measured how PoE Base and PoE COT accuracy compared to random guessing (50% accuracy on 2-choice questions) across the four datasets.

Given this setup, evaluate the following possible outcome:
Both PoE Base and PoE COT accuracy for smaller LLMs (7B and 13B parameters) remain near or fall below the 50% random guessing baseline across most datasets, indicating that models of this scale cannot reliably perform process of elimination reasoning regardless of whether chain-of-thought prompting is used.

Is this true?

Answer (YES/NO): YES